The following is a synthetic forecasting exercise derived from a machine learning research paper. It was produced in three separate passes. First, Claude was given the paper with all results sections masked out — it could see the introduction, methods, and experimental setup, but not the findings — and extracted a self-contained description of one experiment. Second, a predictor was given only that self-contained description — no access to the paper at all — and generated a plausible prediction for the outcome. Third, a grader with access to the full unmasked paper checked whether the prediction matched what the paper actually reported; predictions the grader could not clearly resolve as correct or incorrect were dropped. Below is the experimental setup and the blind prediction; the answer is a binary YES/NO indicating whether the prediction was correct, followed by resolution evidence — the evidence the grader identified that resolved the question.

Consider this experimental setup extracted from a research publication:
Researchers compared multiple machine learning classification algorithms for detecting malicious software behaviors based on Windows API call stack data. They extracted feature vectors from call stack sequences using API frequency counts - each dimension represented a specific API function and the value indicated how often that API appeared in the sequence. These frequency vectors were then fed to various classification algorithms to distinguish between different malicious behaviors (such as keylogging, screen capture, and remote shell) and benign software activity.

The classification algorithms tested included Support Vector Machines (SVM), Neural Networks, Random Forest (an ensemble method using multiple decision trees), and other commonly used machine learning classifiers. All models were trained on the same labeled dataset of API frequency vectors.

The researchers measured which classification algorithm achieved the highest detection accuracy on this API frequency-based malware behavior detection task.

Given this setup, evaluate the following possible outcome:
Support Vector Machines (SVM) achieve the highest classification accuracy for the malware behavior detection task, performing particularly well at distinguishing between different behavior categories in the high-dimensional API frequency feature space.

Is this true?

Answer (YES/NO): NO